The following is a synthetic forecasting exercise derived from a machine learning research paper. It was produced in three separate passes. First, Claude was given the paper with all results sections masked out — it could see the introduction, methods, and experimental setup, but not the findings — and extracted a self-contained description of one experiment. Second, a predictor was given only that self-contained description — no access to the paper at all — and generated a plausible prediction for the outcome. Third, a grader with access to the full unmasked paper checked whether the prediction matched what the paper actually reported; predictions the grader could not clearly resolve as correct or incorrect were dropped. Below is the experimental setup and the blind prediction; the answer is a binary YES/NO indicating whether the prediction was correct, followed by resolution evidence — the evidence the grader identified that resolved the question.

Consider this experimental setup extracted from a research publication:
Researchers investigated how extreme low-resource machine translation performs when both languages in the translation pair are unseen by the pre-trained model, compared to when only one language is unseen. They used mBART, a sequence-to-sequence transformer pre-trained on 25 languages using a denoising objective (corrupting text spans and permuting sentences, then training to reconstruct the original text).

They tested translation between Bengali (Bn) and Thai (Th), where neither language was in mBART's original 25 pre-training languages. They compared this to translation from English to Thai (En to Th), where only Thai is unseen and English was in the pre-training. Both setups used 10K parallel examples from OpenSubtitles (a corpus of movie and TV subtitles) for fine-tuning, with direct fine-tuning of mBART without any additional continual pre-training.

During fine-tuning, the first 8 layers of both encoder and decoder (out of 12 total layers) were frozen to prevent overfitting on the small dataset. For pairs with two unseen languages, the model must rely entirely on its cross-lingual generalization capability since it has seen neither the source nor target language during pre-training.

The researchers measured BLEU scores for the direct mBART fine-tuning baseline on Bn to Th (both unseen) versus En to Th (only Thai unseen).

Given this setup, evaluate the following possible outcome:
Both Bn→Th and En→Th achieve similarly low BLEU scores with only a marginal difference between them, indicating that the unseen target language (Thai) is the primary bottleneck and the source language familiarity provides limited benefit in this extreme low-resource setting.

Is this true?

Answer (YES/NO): NO